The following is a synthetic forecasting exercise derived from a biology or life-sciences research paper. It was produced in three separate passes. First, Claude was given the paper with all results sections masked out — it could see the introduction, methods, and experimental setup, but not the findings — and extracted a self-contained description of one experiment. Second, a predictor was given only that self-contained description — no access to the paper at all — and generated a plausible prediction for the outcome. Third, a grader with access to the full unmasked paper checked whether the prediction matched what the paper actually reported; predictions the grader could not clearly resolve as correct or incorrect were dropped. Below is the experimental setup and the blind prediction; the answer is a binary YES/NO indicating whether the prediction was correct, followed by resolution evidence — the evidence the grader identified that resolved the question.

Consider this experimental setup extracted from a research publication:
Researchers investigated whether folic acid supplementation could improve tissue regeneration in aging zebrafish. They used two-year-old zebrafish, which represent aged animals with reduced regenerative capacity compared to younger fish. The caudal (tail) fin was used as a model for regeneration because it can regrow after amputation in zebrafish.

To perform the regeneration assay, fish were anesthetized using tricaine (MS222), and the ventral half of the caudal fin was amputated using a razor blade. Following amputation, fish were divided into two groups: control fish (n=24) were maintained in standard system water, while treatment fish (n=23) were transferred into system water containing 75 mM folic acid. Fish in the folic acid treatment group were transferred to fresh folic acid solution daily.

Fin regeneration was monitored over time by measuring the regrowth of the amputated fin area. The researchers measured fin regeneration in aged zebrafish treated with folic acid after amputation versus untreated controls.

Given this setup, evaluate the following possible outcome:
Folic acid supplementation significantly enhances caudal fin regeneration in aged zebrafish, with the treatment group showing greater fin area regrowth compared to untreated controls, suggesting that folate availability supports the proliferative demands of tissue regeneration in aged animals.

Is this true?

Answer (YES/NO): YES